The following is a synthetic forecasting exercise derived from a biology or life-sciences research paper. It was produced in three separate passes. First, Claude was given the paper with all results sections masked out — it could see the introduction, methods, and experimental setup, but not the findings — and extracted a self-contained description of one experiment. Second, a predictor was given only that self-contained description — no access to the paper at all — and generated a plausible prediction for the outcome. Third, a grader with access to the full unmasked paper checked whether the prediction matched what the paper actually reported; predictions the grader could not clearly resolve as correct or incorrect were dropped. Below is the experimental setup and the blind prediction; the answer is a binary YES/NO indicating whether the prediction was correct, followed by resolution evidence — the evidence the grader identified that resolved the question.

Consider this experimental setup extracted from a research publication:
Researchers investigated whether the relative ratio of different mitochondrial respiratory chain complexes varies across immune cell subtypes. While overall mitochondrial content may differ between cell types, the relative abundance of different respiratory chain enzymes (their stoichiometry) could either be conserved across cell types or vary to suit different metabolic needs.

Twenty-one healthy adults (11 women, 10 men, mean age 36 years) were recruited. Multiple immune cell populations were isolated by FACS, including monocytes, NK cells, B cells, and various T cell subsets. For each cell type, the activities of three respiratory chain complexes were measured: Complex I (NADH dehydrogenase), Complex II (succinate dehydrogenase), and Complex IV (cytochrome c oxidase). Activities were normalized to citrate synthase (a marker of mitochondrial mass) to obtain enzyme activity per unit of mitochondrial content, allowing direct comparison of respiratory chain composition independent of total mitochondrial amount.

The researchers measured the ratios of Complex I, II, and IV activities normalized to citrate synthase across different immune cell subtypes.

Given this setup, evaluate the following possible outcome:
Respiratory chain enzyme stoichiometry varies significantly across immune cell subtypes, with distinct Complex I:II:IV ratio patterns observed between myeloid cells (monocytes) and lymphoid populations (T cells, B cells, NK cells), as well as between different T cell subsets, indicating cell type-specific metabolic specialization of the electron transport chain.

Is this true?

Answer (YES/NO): YES